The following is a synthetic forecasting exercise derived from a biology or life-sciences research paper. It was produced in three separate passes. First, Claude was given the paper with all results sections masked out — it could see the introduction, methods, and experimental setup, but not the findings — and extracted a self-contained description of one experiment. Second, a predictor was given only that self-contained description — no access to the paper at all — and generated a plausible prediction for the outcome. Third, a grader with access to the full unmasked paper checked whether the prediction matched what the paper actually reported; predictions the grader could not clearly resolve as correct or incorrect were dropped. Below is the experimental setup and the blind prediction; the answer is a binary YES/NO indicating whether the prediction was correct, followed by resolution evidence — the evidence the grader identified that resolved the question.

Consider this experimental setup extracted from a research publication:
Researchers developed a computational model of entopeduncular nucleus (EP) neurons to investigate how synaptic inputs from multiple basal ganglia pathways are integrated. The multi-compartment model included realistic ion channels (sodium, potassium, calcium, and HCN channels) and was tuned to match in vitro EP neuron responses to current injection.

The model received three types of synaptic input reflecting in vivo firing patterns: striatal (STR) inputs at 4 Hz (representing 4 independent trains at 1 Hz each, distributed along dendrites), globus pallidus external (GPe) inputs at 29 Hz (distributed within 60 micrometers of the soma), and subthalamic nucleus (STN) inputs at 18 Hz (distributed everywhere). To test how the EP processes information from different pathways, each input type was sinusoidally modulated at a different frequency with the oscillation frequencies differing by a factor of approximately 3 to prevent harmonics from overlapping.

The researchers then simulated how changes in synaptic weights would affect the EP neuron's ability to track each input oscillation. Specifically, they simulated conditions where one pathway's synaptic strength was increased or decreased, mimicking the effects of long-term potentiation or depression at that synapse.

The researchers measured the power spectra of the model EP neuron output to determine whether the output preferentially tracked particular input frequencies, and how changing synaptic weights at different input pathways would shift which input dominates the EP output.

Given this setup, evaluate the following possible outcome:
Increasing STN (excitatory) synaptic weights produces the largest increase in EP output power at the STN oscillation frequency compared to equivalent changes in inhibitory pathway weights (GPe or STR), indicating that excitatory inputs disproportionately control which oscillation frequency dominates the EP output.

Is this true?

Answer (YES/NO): NO